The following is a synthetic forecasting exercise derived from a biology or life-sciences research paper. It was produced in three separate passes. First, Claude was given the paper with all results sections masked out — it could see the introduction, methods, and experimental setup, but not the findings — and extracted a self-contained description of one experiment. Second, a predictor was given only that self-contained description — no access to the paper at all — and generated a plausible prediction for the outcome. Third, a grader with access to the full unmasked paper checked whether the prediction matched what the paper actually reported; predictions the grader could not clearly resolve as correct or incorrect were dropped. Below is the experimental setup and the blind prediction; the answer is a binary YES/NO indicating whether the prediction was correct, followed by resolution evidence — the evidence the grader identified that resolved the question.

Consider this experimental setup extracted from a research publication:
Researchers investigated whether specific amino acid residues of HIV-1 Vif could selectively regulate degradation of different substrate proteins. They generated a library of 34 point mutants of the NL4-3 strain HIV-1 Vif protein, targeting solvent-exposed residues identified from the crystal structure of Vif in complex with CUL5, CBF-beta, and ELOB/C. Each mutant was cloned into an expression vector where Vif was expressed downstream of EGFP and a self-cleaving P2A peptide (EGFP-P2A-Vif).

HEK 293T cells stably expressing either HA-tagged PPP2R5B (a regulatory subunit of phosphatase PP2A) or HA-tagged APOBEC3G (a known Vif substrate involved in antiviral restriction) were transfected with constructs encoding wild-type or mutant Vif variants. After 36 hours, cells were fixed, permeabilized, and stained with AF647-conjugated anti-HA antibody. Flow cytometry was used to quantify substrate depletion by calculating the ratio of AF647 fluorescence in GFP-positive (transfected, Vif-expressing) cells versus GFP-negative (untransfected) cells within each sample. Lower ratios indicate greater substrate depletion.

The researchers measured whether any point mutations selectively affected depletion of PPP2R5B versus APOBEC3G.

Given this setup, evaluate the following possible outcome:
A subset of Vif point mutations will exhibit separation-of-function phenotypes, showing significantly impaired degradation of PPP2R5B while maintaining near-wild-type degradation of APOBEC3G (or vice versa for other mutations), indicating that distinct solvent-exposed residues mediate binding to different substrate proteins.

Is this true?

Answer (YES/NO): YES